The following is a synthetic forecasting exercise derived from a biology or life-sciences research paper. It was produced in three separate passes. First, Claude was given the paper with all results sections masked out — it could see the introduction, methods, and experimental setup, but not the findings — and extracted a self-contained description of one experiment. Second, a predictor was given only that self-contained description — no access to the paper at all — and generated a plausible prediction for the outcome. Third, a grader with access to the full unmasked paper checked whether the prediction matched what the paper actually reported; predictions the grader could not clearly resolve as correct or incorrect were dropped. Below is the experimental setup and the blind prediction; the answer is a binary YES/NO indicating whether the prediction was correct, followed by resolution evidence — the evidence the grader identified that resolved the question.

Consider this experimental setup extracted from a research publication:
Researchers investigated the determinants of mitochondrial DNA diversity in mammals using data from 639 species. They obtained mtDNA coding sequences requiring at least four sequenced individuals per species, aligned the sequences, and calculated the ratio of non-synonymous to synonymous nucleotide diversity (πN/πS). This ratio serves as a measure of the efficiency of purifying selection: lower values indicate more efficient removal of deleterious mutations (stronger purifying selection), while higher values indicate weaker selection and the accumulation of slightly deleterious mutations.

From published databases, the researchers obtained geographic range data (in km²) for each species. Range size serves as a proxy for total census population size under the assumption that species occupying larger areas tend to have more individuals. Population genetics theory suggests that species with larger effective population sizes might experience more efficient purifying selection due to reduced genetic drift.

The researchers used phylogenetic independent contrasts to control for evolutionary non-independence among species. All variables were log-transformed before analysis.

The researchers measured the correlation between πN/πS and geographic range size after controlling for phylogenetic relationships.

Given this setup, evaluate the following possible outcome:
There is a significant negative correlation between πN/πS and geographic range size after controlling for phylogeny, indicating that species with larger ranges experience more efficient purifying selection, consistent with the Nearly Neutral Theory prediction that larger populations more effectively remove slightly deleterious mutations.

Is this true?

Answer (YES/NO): YES